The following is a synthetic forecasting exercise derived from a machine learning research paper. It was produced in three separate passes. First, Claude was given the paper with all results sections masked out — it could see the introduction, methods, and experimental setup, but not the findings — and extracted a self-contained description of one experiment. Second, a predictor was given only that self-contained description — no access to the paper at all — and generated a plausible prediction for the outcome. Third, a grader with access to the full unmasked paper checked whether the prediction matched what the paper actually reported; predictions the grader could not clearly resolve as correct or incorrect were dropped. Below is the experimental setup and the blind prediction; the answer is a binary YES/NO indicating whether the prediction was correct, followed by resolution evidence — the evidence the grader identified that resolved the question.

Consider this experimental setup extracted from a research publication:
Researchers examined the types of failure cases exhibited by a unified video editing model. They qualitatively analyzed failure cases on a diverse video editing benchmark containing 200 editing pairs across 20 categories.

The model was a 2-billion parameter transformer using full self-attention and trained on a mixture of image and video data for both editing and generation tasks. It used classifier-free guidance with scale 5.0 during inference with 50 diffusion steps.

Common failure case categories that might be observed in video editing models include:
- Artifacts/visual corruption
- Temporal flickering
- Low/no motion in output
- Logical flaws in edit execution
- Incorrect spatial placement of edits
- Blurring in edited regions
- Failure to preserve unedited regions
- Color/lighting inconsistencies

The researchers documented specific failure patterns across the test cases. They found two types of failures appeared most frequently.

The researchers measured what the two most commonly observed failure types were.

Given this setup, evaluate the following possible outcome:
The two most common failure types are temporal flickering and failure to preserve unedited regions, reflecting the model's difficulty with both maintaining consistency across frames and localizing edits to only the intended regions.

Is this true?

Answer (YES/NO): NO